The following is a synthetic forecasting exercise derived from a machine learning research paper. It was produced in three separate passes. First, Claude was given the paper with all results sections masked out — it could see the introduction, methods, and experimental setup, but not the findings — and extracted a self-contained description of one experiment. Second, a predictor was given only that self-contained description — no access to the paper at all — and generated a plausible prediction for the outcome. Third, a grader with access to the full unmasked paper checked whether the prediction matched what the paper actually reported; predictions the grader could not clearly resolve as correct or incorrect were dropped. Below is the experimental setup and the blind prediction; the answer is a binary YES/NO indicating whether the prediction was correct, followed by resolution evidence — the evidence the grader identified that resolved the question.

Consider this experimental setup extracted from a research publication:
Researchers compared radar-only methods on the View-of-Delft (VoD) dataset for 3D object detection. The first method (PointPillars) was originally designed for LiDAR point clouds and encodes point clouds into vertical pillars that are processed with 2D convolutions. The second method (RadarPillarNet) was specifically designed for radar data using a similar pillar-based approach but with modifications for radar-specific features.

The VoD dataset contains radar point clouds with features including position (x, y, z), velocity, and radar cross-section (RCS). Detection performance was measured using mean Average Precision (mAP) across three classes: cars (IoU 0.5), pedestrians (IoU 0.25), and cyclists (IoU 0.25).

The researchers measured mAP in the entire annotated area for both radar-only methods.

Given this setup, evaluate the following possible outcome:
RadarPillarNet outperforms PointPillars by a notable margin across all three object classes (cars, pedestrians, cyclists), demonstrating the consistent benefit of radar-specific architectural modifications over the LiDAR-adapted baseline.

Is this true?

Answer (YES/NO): NO